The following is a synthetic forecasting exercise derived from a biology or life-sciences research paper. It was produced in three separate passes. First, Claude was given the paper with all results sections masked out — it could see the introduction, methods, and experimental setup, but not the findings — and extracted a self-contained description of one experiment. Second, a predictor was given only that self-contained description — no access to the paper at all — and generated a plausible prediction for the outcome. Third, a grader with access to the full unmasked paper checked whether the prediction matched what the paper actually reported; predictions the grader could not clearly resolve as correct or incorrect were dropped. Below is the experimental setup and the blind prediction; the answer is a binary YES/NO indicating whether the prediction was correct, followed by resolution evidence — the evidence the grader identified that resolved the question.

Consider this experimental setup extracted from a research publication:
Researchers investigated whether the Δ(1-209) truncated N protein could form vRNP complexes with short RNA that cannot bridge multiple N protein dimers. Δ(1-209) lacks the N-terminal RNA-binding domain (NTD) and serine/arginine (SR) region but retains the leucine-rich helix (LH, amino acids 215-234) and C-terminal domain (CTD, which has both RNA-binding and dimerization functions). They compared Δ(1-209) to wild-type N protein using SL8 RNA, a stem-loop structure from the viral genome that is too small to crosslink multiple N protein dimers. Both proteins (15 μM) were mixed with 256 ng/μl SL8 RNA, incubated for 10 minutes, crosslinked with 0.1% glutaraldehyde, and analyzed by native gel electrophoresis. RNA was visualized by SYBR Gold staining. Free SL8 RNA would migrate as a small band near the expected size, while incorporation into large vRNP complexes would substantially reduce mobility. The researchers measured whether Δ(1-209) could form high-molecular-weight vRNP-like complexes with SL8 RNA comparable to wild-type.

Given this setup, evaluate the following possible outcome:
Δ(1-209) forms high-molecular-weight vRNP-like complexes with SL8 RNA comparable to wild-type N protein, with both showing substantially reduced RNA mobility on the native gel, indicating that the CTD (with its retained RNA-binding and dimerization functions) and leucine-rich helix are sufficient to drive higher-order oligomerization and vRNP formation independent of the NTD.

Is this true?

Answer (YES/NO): YES